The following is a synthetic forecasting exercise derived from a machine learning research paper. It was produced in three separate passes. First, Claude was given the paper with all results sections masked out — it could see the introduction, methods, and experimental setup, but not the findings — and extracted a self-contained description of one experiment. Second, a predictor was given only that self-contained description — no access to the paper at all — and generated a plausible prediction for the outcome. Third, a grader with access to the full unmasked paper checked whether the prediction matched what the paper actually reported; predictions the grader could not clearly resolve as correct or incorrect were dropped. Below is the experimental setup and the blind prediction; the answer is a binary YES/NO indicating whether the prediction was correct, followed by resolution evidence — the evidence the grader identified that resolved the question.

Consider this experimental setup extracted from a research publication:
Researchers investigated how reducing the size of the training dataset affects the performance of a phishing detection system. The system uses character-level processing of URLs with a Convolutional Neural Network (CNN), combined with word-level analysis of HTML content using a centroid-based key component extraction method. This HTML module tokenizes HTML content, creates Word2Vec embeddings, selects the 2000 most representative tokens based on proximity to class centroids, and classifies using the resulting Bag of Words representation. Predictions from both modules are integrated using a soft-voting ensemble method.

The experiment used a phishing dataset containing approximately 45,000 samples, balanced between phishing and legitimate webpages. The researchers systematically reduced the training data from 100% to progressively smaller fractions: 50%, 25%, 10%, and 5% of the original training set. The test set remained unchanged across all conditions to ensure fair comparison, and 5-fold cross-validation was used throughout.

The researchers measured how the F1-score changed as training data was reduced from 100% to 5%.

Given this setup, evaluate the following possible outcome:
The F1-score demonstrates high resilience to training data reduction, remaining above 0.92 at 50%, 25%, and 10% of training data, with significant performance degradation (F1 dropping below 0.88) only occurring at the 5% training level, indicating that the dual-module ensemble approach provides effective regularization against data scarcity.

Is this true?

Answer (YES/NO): NO